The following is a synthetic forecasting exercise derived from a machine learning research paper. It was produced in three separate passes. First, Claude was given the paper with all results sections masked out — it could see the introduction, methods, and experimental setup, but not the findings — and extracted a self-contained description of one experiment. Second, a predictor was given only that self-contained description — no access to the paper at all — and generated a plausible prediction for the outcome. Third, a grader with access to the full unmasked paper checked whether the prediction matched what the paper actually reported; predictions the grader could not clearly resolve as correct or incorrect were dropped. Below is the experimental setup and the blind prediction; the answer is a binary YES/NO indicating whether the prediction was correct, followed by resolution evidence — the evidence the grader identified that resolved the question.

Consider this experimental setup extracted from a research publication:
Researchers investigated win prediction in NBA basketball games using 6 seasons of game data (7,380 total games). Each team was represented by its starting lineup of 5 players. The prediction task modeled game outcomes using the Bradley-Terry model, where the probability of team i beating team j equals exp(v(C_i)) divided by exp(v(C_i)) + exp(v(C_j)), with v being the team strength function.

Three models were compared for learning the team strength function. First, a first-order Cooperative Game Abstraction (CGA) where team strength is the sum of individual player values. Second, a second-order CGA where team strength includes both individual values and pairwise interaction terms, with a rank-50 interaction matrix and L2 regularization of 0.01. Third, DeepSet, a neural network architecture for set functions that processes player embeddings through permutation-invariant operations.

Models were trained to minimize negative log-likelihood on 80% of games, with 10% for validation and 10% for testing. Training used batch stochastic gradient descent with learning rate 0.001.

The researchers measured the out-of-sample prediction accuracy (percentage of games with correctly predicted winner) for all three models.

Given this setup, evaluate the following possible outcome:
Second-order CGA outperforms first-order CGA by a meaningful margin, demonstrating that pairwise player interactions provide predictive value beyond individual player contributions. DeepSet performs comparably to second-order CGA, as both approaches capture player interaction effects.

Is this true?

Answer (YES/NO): NO